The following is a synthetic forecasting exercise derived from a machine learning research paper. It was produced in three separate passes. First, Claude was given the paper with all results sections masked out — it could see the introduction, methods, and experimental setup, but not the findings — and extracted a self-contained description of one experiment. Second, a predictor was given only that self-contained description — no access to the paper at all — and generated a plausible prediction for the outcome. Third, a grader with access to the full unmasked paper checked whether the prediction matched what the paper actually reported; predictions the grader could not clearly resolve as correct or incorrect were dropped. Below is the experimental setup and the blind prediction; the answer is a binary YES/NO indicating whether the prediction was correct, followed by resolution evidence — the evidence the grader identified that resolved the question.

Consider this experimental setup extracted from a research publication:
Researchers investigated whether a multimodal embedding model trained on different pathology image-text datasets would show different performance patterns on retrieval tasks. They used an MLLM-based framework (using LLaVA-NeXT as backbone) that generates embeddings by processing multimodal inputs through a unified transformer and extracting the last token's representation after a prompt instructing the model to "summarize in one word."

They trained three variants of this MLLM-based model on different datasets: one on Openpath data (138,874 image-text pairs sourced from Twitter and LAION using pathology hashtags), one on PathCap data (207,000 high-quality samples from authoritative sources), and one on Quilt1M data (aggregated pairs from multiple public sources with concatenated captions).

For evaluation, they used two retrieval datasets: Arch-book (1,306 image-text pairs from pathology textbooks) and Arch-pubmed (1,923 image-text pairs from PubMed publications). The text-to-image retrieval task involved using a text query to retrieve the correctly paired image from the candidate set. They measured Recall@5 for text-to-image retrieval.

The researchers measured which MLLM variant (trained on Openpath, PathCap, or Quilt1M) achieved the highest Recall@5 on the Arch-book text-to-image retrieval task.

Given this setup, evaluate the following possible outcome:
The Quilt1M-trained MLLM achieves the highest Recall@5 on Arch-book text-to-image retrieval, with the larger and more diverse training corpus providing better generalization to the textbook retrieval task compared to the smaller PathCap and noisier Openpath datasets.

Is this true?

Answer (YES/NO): YES